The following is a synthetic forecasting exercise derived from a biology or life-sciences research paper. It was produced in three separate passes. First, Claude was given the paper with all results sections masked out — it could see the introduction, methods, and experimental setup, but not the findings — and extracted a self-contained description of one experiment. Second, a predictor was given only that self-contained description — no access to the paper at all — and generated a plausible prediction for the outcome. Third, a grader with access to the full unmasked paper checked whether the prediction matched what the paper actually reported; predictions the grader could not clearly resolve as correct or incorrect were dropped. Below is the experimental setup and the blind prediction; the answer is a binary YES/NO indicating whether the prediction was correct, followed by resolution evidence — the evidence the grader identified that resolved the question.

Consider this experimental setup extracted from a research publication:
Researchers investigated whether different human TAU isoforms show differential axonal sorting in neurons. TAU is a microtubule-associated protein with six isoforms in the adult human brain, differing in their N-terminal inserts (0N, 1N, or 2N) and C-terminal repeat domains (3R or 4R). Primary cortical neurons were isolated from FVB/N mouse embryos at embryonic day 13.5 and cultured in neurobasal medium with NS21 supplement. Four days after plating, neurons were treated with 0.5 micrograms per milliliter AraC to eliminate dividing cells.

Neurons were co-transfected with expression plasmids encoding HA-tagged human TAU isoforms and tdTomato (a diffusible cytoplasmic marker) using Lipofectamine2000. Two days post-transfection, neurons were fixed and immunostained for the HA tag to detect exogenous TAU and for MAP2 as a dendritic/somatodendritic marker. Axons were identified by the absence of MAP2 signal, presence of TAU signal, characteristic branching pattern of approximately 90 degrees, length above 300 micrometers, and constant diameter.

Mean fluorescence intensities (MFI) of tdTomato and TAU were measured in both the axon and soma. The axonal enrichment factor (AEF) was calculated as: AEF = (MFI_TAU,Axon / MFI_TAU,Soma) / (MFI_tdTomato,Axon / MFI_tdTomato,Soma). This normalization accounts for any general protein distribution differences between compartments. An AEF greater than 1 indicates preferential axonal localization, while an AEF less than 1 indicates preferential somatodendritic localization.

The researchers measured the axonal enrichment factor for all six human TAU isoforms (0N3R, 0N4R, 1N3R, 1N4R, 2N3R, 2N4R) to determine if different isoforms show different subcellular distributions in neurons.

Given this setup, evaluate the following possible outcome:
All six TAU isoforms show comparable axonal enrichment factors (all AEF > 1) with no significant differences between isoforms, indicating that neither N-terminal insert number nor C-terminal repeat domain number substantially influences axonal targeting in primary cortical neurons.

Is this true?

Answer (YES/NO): NO